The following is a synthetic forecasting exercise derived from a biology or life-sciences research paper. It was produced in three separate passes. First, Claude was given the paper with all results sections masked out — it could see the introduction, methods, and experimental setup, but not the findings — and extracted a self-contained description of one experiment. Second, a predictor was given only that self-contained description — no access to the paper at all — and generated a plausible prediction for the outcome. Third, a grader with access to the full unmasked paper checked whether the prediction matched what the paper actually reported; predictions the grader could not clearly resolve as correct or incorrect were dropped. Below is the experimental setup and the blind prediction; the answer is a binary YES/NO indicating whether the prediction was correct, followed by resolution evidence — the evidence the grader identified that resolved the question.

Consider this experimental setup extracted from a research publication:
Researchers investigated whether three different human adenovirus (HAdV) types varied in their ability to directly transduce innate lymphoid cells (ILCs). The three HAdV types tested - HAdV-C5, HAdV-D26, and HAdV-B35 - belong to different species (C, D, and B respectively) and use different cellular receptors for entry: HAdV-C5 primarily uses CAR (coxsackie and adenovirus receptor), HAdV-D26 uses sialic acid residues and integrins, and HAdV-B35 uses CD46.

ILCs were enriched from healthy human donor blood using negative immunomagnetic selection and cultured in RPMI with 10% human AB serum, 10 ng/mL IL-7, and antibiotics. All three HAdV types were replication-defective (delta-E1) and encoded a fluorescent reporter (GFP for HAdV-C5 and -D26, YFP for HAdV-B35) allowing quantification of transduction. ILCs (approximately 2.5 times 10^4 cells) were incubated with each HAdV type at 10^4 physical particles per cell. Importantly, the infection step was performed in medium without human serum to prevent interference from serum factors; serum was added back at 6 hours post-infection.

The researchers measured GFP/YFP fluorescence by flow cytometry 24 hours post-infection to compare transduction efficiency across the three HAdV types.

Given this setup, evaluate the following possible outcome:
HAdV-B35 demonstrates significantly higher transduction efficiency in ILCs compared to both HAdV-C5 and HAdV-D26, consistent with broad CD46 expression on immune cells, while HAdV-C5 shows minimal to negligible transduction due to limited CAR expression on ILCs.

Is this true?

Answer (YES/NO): NO